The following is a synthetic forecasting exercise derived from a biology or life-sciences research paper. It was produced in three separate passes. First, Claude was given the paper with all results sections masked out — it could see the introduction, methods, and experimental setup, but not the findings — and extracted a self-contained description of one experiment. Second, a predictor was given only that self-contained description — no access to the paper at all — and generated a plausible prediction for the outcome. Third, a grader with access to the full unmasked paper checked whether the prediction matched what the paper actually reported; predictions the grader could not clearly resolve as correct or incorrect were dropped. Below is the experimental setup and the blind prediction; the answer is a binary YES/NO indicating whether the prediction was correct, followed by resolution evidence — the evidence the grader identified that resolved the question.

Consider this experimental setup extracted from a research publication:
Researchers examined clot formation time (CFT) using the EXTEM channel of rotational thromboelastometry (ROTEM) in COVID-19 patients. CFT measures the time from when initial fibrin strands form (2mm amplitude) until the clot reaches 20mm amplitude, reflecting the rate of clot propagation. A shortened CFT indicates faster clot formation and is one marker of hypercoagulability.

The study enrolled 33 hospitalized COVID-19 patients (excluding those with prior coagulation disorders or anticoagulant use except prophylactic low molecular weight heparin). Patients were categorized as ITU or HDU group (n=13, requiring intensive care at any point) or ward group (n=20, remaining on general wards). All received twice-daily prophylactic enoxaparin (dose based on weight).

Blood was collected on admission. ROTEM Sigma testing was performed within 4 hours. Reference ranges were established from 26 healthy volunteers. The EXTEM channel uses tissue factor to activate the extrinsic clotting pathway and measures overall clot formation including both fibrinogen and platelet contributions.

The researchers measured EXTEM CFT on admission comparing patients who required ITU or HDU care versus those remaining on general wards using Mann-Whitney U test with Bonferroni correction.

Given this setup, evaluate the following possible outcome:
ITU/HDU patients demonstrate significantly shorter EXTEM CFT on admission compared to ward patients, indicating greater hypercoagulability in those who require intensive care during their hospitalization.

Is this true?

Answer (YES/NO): NO